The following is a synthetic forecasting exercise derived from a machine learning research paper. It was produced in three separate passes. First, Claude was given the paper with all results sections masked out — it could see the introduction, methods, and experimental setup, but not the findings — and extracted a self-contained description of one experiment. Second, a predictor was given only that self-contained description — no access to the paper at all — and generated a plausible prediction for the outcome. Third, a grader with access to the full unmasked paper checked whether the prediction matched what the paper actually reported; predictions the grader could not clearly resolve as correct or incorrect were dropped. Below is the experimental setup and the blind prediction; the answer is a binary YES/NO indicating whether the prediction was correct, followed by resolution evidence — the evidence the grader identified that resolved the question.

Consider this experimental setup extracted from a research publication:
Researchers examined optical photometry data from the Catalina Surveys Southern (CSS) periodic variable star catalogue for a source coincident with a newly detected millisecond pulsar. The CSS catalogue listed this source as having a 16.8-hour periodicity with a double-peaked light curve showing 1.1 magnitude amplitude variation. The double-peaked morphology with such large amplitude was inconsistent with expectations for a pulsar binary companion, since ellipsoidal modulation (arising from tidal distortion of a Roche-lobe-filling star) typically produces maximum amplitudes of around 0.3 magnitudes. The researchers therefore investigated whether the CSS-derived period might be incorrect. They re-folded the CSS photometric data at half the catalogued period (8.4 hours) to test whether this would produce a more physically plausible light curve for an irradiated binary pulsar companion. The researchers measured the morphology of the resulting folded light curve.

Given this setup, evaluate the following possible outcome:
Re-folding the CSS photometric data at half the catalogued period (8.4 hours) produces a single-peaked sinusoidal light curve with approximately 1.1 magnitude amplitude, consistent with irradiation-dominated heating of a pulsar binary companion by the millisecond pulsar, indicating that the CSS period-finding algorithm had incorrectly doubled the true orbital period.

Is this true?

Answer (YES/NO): NO